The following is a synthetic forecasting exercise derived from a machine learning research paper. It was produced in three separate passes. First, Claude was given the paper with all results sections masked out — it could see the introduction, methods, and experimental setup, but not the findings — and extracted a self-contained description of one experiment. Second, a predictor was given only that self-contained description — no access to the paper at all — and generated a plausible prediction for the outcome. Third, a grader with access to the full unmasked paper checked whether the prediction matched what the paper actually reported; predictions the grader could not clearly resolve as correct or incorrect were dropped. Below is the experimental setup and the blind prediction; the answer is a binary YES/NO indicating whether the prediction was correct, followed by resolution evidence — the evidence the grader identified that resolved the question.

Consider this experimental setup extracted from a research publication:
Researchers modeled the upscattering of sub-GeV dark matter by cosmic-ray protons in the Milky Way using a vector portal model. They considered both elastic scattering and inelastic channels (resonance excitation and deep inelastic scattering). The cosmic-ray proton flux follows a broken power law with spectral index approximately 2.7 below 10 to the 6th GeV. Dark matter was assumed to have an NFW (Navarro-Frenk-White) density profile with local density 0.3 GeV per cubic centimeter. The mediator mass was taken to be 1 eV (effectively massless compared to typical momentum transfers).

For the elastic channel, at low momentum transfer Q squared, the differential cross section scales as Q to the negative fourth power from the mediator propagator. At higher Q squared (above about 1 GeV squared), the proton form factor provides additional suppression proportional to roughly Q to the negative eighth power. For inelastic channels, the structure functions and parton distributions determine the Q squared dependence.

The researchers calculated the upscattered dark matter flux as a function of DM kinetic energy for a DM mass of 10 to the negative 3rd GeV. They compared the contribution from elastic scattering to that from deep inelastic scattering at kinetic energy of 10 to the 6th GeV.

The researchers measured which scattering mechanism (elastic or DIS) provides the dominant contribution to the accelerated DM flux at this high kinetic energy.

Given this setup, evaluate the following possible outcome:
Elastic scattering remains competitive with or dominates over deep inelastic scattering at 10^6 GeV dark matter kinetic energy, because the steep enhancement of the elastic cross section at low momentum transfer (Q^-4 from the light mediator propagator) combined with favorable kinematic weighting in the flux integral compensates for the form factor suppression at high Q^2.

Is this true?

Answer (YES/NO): NO